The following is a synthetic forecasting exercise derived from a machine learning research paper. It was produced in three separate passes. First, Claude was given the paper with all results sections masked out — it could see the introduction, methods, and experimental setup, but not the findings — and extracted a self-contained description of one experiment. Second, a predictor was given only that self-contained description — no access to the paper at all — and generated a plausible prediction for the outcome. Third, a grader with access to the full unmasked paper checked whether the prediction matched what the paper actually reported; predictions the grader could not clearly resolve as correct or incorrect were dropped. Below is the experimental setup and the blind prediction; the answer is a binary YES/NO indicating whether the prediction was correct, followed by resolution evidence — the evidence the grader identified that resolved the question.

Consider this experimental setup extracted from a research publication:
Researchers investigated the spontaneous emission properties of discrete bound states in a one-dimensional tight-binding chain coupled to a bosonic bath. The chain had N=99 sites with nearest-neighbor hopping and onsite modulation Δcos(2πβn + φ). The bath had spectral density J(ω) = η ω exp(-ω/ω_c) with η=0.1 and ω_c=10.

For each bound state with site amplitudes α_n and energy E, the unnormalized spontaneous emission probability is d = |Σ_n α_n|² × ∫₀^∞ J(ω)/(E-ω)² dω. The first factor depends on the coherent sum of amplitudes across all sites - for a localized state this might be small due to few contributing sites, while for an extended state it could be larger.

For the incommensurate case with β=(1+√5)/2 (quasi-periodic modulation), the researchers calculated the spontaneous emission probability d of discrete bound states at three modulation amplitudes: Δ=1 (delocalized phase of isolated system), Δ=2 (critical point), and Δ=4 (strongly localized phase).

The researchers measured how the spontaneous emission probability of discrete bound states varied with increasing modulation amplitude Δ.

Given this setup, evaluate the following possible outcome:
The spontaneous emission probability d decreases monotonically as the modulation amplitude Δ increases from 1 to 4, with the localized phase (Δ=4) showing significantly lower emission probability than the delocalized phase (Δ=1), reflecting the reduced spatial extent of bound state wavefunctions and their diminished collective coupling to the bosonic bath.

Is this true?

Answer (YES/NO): YES